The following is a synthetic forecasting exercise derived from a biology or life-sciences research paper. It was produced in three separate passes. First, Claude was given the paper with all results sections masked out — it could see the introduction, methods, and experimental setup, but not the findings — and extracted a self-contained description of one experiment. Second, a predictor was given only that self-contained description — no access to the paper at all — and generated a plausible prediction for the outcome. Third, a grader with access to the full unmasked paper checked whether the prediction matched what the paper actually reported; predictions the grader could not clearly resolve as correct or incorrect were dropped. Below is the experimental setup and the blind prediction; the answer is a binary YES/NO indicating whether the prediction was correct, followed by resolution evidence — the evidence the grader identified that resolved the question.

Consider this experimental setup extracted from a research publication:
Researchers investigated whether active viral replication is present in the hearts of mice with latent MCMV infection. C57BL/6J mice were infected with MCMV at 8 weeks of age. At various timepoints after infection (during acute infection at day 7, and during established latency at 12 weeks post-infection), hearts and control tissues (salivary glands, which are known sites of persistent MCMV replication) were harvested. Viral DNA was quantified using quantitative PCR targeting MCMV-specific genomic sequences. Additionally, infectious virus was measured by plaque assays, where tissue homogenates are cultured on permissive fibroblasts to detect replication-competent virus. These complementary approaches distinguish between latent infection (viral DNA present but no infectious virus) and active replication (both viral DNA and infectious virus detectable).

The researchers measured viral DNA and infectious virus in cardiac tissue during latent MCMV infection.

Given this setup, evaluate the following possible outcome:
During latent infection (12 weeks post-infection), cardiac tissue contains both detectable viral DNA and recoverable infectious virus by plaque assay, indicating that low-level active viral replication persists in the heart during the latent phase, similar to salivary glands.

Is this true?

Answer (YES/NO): NO